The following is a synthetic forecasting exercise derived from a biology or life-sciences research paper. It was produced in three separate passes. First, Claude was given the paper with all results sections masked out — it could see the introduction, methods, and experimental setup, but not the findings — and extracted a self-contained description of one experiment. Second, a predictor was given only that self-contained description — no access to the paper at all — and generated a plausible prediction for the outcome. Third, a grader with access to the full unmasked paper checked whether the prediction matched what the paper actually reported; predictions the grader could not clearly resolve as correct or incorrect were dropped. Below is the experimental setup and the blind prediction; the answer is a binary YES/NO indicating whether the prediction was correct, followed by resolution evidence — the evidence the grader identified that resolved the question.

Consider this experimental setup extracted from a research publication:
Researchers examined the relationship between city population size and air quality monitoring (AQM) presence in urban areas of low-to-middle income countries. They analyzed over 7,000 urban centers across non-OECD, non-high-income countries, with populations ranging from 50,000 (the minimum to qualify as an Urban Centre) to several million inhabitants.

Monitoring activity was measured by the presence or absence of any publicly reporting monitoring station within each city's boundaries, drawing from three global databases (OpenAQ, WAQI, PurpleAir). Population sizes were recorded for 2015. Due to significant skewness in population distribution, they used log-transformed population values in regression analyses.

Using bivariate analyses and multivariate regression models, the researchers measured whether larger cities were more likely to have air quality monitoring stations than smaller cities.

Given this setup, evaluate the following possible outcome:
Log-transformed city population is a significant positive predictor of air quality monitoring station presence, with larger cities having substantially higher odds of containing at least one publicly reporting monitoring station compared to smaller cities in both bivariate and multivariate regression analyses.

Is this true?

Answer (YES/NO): NO